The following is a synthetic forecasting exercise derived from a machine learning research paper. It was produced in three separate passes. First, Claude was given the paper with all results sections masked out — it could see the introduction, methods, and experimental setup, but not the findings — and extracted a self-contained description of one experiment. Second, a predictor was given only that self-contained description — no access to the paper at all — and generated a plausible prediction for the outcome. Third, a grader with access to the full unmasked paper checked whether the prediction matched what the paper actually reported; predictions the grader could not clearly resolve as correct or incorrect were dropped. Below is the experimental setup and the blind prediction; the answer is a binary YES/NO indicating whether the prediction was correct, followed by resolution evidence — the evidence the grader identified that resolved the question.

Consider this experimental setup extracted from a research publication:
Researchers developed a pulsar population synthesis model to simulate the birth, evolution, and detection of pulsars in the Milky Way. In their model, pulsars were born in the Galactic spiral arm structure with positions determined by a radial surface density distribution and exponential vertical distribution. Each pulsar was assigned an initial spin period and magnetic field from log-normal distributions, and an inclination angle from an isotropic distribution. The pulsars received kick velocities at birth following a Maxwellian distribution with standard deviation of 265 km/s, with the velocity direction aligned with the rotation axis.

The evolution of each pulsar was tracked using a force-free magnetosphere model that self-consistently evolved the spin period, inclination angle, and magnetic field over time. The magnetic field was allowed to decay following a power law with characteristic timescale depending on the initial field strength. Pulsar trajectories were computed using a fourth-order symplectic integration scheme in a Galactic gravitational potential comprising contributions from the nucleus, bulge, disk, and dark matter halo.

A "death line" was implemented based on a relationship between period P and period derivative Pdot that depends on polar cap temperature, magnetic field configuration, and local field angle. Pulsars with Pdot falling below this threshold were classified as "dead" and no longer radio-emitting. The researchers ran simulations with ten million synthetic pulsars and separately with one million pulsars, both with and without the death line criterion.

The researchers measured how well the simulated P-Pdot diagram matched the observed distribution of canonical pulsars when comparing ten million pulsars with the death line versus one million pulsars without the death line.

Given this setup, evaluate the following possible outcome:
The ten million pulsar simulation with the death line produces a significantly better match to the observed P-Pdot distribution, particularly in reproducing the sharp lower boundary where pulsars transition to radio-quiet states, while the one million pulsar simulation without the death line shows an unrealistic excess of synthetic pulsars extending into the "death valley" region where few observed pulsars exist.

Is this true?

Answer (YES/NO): NO